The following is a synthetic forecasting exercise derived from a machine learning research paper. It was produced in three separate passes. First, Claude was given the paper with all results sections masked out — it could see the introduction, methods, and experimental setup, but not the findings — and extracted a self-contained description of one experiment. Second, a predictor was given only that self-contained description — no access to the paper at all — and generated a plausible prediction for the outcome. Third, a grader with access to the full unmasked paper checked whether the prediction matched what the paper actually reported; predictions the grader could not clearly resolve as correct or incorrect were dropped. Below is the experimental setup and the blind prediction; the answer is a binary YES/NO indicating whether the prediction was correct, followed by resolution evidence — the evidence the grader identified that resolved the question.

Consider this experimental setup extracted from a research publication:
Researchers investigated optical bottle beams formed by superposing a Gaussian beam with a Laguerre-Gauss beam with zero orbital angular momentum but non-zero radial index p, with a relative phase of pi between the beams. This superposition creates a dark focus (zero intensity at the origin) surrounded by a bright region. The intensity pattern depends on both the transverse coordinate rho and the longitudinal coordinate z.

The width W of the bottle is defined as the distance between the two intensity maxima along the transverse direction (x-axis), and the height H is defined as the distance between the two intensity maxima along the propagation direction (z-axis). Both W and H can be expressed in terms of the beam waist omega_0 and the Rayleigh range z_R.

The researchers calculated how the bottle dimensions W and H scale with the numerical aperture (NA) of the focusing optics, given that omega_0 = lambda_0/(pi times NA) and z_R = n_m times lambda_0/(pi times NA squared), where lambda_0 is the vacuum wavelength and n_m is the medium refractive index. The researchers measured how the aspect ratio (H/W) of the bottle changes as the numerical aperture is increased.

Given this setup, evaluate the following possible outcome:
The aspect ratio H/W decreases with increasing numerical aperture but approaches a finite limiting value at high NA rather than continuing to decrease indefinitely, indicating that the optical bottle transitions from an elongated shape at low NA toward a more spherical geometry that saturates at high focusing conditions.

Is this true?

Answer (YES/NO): NO